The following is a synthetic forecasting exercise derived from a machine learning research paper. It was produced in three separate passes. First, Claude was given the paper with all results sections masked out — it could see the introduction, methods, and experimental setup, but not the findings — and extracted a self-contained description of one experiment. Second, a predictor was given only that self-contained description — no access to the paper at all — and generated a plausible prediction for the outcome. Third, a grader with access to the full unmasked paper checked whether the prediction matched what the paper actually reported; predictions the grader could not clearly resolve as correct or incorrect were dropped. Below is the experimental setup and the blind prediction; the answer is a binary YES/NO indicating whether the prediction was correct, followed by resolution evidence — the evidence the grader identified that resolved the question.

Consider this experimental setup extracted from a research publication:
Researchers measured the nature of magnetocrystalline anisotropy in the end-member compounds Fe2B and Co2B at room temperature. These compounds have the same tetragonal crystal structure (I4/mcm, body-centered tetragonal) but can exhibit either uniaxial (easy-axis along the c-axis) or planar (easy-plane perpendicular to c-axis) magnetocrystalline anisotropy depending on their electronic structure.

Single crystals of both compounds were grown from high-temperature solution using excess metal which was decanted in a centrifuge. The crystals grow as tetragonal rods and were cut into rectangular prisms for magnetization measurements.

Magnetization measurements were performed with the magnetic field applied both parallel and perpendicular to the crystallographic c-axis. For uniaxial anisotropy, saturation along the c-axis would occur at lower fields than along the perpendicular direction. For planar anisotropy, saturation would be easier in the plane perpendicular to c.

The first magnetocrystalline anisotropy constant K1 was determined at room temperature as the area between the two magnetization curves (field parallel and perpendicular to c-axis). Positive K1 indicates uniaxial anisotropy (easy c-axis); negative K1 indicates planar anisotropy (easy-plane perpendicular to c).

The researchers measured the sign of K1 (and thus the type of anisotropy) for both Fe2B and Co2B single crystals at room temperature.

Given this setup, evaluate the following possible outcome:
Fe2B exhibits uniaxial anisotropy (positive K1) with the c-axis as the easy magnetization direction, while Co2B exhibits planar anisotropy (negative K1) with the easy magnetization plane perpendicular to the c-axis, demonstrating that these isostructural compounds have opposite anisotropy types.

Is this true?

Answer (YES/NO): NO